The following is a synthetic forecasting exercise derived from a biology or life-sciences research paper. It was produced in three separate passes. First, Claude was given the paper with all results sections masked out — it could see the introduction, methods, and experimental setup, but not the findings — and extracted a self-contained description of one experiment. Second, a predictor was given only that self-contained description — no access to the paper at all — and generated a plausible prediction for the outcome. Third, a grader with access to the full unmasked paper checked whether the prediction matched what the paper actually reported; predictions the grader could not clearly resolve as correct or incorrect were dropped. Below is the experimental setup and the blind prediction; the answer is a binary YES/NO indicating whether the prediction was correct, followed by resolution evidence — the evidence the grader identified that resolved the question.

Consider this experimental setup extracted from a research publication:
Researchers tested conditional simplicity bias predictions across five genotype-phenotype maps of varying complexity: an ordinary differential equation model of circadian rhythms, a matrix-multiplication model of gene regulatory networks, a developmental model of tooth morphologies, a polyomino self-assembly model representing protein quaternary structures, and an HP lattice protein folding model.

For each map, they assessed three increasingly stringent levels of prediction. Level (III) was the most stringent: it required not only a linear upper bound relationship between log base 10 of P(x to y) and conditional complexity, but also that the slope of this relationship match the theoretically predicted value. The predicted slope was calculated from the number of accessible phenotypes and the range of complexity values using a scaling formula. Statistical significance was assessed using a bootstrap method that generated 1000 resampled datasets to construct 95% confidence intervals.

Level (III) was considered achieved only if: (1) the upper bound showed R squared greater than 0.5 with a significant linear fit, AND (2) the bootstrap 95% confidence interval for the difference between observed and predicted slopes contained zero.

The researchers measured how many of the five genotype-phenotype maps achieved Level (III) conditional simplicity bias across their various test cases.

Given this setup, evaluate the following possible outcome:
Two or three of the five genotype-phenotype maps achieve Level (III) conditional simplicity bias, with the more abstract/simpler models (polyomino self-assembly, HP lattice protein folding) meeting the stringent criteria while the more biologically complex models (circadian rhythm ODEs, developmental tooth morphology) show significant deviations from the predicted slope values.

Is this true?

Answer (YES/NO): NO